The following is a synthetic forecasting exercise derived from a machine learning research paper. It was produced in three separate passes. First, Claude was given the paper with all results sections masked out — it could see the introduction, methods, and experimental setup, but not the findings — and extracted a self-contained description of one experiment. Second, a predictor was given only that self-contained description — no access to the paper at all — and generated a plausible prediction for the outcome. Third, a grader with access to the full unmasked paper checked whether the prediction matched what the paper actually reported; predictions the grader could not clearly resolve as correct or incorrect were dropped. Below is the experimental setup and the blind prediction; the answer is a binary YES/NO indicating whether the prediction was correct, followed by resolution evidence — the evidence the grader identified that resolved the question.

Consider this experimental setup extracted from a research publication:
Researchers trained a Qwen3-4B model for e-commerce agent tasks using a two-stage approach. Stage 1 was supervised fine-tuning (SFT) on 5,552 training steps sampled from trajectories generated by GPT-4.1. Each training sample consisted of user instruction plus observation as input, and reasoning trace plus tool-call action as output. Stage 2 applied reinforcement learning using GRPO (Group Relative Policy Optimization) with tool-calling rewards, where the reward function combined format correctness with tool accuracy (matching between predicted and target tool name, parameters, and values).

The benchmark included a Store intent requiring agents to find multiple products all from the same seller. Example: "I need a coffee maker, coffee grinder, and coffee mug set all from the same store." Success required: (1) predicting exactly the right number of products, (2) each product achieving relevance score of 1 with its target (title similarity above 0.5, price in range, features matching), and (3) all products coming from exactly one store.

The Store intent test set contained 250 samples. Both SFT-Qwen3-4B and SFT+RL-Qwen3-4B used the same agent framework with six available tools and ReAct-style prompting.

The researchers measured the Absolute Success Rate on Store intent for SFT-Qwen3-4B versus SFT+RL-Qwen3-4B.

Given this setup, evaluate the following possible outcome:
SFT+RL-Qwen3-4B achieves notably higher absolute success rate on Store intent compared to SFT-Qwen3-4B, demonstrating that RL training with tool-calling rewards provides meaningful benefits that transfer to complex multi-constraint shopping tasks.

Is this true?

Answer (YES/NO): YES